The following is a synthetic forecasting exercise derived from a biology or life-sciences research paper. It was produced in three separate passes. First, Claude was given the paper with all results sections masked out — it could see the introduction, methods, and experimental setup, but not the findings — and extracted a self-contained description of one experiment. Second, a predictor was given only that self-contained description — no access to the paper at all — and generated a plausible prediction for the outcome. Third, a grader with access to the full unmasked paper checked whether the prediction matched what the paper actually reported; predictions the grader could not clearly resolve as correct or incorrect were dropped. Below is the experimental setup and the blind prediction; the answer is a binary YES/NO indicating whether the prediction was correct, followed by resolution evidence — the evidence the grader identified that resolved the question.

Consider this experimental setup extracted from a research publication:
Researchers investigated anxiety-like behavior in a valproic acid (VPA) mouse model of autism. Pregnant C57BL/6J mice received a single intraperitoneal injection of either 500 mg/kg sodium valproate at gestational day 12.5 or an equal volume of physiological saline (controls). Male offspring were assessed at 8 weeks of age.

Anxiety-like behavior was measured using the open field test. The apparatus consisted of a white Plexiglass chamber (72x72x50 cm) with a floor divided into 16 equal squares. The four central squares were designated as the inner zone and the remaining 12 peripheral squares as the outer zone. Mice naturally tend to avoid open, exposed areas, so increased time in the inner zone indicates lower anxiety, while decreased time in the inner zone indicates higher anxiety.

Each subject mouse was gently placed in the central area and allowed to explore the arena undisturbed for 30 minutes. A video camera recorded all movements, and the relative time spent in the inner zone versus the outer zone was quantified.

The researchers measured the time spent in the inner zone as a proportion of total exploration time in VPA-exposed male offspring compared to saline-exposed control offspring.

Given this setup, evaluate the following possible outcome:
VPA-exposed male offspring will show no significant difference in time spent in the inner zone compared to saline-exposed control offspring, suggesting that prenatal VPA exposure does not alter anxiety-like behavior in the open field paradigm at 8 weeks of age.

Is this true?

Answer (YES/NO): NO